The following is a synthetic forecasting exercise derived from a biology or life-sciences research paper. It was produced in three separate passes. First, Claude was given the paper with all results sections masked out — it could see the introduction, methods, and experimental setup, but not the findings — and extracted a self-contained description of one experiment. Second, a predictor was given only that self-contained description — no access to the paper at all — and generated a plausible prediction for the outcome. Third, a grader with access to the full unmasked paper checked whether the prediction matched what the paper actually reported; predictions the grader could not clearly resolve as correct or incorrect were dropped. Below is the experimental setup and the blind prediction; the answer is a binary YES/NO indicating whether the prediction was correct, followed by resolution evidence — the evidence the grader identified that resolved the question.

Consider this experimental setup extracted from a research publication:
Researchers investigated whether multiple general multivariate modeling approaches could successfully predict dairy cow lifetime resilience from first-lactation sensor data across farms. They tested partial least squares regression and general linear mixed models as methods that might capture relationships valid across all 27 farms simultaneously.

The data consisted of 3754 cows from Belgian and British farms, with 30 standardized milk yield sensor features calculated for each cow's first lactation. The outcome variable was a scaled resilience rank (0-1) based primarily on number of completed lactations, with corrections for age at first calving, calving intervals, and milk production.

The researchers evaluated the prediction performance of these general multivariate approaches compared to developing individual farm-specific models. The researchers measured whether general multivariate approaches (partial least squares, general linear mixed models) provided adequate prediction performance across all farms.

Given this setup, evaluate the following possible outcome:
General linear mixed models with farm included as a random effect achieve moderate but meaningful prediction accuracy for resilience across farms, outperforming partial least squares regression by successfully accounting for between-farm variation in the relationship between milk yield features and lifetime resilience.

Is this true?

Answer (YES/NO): NO